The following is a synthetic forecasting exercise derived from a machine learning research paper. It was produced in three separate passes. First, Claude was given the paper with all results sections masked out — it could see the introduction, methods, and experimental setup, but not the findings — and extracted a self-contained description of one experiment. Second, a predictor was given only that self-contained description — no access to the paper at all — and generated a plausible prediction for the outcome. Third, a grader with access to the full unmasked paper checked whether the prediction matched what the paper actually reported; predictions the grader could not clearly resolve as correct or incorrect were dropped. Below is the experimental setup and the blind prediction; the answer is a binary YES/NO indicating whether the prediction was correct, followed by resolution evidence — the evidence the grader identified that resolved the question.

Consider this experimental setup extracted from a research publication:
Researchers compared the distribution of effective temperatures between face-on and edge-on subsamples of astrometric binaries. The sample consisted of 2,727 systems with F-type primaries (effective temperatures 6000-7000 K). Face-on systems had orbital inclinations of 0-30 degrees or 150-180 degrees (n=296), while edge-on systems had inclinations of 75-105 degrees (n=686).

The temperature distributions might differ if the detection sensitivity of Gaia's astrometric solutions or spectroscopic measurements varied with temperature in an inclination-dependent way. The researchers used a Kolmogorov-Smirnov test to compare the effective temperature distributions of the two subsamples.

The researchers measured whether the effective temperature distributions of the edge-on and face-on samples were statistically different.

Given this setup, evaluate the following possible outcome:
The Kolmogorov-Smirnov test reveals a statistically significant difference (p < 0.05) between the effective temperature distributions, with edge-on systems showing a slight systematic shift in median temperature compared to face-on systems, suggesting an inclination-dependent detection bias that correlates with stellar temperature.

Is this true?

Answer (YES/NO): NO